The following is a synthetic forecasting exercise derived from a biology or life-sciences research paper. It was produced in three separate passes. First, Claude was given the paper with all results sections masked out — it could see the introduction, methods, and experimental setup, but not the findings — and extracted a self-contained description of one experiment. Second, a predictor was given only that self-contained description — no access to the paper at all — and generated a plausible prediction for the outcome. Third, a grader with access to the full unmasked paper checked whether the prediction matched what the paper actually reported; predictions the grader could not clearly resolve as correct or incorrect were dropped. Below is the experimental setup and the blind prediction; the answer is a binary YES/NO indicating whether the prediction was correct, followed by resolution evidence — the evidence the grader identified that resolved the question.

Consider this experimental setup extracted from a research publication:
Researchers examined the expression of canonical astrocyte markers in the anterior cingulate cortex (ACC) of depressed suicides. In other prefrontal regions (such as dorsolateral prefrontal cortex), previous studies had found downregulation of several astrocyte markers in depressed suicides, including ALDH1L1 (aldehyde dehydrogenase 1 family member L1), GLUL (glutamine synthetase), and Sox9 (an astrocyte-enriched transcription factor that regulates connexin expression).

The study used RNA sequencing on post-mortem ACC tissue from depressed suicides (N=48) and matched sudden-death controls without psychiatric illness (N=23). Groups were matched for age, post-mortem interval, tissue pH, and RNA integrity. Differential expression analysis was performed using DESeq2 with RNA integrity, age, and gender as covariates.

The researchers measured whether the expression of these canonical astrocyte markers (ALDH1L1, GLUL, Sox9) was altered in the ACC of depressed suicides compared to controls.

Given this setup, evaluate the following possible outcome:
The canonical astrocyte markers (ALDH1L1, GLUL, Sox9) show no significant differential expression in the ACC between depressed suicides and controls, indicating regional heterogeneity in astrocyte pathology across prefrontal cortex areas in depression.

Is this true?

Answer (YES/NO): YES